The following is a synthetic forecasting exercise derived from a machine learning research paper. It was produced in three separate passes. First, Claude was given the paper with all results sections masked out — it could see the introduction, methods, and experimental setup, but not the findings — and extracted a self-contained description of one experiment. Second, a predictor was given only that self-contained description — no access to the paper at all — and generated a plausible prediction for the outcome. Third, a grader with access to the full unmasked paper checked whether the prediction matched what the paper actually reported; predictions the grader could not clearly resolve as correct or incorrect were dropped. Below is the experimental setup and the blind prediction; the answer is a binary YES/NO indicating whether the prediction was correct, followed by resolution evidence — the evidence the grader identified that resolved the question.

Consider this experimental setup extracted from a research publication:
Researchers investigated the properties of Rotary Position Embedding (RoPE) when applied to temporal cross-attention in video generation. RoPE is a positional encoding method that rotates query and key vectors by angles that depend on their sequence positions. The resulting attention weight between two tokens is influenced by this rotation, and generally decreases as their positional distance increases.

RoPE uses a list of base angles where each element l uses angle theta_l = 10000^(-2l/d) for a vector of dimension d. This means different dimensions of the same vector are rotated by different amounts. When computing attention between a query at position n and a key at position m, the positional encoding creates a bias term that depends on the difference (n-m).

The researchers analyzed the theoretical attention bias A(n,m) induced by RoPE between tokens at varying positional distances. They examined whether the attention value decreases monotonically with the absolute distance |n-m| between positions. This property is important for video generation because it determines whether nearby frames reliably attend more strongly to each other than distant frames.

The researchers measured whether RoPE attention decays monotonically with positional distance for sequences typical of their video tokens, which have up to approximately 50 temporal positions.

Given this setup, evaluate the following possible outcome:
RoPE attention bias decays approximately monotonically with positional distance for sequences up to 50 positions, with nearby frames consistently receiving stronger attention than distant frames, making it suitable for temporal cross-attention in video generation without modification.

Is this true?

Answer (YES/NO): NO